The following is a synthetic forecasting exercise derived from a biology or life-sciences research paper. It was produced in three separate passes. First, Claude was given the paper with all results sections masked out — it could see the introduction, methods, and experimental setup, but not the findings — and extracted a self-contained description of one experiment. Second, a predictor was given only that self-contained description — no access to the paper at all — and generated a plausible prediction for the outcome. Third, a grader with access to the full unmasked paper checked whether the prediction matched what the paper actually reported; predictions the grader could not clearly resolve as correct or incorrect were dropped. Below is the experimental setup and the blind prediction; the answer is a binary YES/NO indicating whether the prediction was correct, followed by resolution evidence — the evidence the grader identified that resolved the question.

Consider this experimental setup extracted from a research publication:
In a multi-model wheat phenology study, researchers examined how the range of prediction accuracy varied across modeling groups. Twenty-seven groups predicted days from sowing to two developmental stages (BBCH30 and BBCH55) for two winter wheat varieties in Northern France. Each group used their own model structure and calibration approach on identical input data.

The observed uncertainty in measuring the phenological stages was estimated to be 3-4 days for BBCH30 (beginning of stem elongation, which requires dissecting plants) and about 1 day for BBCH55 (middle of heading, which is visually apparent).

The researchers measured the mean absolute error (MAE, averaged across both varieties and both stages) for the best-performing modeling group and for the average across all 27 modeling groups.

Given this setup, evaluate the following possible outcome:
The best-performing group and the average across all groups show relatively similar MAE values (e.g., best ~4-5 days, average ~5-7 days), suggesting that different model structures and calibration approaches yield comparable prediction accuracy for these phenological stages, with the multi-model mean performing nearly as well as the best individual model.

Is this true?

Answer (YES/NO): NO